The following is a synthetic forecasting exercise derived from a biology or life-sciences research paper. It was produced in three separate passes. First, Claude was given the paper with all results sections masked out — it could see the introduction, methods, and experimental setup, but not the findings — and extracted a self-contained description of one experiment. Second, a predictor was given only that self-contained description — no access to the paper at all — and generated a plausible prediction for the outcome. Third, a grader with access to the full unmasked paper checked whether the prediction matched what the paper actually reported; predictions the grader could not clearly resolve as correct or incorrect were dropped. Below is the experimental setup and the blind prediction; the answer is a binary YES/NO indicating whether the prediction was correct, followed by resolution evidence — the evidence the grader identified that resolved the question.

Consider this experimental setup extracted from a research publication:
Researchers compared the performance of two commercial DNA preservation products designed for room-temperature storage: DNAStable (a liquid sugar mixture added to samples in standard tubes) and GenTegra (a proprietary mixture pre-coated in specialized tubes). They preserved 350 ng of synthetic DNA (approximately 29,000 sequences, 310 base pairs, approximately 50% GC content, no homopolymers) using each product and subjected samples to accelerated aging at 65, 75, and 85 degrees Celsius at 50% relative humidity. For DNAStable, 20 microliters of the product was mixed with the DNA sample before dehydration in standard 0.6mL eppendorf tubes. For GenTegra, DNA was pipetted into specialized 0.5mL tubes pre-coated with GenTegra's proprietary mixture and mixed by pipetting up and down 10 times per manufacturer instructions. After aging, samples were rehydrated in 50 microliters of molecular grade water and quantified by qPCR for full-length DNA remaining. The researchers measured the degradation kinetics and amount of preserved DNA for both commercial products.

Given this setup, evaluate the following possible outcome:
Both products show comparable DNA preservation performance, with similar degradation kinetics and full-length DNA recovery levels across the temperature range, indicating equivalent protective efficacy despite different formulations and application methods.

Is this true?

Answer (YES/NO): NO